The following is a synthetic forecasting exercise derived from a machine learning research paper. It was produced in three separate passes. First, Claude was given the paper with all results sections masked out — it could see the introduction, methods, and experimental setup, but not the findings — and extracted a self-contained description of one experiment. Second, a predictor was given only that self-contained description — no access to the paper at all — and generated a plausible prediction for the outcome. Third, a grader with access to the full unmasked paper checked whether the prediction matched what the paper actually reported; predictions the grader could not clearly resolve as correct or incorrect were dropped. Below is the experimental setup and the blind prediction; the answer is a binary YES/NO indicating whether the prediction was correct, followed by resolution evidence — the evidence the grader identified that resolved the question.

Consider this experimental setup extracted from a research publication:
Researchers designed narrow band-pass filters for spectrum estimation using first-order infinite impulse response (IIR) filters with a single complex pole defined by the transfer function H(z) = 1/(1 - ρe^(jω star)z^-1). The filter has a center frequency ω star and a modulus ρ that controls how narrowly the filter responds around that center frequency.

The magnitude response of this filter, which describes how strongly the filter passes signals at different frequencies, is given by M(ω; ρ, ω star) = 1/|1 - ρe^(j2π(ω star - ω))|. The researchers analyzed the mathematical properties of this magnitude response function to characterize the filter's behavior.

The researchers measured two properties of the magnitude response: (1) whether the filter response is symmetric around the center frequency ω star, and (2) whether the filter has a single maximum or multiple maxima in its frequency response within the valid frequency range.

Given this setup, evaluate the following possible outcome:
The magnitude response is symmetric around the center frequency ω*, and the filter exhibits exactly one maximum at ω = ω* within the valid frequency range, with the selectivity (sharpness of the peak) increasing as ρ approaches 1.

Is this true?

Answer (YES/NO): YES